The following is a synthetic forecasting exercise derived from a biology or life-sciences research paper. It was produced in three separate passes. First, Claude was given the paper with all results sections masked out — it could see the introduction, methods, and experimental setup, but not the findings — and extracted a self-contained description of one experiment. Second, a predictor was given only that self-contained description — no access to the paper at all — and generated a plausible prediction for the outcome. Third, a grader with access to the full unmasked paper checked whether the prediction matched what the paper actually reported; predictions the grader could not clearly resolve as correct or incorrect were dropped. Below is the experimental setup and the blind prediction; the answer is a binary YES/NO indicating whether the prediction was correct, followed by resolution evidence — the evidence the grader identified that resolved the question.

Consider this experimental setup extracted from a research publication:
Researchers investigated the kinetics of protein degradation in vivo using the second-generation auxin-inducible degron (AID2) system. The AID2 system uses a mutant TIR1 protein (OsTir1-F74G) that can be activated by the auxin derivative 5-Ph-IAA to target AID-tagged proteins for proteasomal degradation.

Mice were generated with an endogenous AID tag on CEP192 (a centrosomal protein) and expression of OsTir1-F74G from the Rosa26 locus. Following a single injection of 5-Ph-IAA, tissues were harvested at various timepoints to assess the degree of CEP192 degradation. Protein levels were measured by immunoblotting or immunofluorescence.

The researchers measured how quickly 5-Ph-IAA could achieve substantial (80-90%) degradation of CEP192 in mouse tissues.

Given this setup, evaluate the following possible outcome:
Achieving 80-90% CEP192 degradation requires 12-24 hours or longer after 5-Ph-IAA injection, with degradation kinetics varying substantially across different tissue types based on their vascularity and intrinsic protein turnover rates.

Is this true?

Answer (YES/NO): NO